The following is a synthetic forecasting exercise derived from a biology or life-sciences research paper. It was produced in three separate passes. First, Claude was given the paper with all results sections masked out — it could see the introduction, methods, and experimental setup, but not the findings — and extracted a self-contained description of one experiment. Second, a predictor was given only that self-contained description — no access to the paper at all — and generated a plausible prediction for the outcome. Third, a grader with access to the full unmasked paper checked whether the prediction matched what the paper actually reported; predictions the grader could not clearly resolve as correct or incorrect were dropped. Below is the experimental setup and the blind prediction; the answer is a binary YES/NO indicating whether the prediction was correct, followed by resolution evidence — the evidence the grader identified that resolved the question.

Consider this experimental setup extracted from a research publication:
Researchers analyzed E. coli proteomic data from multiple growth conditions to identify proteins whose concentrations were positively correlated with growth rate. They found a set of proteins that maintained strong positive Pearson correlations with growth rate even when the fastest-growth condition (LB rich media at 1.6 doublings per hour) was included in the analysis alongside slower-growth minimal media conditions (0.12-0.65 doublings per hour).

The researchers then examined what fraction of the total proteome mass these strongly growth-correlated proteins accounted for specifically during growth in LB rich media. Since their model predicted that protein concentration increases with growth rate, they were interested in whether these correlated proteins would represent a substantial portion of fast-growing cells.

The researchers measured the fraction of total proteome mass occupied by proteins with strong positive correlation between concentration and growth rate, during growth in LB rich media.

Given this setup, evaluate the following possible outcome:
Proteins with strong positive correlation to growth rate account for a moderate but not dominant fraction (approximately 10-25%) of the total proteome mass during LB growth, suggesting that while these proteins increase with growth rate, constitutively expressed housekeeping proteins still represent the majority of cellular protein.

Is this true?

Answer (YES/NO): NO